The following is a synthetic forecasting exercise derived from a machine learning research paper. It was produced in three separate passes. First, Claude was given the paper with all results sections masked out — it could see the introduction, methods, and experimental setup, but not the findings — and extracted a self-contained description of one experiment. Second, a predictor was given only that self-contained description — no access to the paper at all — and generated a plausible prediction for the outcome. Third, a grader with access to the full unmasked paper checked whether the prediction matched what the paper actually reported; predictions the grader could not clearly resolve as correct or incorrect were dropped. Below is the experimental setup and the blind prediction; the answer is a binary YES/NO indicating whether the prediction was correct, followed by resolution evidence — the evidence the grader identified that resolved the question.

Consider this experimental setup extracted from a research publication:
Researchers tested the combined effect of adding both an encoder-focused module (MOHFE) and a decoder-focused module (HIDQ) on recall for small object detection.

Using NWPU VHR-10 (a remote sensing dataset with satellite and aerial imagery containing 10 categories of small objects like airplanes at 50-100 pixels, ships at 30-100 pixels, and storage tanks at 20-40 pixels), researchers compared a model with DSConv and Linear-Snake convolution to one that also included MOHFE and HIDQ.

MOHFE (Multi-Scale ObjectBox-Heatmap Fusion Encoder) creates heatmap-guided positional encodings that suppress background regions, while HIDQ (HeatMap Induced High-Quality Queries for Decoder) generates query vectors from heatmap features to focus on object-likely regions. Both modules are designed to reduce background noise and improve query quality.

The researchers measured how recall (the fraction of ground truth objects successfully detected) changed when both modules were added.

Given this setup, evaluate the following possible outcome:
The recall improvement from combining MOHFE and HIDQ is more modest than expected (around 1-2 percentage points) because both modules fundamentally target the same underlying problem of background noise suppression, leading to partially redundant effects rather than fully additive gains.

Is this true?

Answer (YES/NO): NO